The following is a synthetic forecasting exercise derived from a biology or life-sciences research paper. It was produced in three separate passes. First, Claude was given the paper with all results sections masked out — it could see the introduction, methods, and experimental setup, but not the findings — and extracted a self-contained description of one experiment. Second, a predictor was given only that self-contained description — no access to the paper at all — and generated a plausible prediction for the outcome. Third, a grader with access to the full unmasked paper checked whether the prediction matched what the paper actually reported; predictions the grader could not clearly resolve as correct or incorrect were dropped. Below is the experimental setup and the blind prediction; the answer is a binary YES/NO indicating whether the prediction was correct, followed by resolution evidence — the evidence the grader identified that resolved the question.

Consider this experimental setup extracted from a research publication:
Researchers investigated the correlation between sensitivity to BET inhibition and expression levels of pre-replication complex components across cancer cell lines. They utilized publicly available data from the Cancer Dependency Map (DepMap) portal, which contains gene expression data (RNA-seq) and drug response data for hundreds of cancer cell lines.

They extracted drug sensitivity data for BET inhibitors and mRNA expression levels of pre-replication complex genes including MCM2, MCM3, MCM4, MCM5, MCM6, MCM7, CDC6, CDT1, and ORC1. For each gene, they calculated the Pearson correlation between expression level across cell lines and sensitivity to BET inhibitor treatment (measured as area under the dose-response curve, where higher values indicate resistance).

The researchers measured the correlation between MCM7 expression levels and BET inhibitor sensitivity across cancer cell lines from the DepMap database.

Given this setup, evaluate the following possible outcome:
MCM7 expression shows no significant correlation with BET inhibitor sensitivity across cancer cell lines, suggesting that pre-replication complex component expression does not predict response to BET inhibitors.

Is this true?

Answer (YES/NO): NO